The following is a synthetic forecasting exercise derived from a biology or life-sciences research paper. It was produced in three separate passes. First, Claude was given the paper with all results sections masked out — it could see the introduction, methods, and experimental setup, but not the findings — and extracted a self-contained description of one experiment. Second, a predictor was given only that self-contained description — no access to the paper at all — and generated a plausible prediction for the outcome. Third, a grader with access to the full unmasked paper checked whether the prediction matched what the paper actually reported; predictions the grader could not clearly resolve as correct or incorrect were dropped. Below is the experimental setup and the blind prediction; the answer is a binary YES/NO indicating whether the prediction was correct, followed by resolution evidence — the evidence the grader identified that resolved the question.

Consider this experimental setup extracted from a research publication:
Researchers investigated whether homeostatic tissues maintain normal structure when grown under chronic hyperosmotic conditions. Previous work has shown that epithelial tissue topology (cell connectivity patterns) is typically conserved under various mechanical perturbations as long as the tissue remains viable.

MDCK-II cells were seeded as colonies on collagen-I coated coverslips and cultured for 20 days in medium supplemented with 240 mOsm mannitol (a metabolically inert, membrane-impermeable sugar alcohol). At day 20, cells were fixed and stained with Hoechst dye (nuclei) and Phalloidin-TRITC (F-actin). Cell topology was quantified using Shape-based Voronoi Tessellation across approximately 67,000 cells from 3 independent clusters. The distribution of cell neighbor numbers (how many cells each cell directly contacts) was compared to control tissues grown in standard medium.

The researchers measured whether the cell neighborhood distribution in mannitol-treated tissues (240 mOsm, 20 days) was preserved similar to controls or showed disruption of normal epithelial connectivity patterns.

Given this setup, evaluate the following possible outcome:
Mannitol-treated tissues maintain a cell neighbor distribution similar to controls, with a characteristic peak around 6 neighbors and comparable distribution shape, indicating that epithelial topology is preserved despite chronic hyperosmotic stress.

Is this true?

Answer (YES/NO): NO